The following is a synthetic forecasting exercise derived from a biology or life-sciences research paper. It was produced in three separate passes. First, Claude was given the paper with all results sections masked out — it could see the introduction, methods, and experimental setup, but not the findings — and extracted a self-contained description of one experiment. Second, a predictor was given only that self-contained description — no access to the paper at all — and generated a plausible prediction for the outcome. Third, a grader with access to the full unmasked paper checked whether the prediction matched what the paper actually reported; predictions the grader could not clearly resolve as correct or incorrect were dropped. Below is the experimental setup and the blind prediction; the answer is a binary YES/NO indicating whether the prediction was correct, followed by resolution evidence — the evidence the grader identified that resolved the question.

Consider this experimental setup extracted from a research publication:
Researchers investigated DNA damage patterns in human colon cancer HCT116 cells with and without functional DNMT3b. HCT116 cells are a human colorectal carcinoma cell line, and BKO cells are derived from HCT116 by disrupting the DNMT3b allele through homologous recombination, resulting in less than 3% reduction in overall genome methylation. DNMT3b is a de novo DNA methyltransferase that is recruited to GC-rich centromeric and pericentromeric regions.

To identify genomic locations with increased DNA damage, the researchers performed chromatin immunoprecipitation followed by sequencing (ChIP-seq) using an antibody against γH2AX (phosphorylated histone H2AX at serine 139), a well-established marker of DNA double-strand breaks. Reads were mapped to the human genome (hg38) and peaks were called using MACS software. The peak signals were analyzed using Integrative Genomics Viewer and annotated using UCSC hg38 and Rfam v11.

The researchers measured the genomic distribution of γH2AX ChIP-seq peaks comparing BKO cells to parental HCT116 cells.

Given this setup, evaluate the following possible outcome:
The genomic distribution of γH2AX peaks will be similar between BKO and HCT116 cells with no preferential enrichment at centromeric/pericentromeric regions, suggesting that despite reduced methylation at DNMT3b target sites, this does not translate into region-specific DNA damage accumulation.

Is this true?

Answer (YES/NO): NO